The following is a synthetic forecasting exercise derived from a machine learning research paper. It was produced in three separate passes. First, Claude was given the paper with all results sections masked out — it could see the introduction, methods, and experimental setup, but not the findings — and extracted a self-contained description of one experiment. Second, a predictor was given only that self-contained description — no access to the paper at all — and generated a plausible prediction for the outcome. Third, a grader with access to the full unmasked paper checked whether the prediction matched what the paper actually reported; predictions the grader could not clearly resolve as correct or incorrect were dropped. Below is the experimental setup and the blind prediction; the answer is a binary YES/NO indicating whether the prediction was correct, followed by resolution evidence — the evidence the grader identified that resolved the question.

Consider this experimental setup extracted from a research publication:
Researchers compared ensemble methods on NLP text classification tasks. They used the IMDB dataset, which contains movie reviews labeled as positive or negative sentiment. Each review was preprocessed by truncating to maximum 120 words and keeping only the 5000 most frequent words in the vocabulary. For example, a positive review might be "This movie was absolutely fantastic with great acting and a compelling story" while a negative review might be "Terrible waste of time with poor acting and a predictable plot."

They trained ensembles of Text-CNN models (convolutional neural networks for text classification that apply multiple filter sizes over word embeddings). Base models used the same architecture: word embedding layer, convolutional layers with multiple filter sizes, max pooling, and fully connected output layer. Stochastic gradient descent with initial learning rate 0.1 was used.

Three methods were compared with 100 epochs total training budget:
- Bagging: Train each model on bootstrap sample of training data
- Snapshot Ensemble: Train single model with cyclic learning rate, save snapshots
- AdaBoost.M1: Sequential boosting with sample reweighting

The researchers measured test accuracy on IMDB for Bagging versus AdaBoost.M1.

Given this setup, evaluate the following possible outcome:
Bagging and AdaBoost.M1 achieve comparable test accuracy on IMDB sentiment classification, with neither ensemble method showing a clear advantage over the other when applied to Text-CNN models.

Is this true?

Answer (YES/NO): NO